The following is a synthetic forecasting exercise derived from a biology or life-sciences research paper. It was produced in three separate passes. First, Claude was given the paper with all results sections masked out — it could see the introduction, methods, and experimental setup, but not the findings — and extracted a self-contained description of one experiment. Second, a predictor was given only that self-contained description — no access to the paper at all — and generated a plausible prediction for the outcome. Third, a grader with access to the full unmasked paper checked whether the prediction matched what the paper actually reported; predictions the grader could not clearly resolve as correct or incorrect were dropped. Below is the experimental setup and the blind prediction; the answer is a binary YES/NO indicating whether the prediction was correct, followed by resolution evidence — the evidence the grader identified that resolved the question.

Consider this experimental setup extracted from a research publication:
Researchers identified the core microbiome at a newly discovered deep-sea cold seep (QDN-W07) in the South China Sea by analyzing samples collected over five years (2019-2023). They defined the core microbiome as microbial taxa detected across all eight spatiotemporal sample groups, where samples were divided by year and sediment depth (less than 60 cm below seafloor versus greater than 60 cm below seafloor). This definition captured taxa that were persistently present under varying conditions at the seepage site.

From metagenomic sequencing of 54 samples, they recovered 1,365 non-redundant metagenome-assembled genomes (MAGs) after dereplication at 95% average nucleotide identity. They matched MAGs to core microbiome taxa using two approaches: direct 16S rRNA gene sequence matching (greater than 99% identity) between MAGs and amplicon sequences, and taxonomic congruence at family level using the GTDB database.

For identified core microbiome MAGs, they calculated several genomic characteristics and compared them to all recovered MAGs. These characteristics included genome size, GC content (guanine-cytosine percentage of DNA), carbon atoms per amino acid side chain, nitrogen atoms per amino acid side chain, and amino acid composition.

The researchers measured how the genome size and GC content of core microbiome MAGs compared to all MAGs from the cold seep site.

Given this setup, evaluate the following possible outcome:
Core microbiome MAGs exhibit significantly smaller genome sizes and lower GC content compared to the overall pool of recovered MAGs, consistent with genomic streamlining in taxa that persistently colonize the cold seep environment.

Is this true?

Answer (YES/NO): NO